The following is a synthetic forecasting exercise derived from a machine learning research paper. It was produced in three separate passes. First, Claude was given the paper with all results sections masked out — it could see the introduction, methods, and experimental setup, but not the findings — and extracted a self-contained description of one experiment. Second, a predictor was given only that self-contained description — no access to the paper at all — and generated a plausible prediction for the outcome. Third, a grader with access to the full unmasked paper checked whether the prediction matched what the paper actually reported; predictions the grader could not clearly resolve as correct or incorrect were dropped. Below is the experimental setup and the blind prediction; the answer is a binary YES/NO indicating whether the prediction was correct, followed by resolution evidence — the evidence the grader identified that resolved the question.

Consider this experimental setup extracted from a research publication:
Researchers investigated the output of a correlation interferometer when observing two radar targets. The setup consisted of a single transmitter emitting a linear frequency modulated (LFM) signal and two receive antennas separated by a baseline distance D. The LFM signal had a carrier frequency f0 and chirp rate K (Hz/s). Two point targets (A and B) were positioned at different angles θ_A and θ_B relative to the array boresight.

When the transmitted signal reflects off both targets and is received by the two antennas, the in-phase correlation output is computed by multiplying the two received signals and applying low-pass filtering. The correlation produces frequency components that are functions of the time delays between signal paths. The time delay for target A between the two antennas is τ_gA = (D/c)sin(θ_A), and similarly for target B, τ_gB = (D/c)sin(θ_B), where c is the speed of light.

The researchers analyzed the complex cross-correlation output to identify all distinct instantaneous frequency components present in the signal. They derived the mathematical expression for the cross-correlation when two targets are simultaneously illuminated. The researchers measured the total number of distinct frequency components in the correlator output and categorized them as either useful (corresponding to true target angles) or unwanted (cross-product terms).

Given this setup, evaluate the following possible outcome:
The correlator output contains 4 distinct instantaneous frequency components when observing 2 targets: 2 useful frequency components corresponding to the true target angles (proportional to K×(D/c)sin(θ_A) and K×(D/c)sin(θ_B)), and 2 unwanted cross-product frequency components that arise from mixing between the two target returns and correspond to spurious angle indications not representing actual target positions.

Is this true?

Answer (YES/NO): YES